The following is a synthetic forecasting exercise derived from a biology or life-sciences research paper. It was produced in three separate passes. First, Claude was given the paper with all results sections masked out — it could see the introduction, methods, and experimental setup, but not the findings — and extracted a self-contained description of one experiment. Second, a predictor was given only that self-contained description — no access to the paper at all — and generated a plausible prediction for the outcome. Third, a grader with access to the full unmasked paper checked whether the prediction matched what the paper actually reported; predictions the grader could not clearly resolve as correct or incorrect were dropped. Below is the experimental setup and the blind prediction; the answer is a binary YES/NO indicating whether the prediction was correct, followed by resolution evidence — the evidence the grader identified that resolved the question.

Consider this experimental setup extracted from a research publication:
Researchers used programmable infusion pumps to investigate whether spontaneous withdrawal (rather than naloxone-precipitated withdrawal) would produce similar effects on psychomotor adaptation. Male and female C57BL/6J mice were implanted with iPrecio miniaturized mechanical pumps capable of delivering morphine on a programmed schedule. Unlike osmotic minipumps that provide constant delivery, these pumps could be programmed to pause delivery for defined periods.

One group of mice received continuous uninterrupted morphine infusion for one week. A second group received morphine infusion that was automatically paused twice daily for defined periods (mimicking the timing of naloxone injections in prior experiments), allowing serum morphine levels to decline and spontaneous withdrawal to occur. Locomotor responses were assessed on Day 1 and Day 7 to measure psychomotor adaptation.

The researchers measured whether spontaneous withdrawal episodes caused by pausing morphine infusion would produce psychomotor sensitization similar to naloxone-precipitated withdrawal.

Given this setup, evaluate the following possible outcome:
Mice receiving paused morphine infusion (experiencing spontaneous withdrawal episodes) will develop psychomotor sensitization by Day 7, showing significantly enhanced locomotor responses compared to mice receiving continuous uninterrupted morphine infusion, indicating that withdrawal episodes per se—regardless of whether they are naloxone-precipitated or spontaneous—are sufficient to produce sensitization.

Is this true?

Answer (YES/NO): YES